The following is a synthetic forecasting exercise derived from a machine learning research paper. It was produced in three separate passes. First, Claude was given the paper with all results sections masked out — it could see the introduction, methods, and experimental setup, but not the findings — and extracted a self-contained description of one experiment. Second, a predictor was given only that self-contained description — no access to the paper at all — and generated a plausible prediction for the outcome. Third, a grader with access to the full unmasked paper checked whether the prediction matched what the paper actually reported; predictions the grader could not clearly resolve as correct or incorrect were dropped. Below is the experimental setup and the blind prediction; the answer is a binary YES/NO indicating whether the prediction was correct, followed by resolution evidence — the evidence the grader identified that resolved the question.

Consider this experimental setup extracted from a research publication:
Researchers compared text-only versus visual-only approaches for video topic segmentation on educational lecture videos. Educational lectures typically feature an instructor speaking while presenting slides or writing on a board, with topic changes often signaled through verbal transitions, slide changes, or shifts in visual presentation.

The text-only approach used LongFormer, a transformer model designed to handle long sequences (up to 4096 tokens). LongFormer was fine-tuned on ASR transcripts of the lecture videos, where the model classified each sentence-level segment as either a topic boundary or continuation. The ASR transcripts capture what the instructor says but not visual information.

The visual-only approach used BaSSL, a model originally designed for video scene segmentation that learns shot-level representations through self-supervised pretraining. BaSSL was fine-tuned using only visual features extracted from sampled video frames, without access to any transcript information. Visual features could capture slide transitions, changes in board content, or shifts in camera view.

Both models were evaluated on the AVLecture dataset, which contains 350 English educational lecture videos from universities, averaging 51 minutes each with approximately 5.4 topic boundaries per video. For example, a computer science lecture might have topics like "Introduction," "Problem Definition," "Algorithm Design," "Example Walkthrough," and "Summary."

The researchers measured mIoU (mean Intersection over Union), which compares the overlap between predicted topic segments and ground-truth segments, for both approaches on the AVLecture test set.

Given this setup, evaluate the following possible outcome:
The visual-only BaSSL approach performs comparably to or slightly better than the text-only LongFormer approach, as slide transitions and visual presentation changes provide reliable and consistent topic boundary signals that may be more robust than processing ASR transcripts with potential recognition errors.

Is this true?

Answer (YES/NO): NO